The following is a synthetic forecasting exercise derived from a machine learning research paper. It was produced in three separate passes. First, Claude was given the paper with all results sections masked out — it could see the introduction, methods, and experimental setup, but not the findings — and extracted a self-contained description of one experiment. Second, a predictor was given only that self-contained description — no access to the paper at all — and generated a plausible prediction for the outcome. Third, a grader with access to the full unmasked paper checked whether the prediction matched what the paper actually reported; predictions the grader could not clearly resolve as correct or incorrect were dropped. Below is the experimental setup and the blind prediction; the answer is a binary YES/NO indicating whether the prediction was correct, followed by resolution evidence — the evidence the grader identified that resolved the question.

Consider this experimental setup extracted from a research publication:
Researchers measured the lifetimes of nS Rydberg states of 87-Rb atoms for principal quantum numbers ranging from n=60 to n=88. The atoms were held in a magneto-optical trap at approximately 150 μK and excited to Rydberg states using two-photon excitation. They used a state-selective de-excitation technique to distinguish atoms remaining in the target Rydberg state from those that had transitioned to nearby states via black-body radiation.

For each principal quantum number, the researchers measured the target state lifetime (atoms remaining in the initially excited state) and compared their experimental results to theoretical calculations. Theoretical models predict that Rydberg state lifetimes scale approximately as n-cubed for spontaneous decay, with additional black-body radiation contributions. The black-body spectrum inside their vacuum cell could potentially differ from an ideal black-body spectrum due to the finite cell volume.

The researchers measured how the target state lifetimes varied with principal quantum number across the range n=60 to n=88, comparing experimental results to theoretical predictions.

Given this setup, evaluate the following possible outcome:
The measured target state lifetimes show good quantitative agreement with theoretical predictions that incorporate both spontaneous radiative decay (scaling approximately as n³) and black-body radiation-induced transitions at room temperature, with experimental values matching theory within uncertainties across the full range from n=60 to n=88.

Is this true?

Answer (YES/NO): NO